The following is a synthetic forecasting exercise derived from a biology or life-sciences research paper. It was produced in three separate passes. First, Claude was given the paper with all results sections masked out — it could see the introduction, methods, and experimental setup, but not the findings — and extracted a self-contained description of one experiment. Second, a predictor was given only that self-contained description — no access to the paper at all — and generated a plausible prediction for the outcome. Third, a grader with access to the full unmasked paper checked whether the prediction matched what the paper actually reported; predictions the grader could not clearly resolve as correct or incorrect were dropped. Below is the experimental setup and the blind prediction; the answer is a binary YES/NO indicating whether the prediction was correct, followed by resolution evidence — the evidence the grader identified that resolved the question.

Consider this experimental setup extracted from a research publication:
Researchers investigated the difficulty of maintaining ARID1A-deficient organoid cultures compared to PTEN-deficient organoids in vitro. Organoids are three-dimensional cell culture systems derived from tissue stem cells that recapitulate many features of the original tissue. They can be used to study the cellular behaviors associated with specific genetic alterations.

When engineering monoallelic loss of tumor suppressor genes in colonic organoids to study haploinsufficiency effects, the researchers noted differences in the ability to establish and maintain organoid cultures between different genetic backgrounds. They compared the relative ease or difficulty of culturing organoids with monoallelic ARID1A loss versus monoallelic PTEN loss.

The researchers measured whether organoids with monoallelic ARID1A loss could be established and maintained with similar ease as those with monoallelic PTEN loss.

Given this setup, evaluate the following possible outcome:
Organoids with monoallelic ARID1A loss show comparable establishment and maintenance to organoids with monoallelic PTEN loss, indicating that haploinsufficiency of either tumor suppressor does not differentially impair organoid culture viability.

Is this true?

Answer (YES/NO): NO